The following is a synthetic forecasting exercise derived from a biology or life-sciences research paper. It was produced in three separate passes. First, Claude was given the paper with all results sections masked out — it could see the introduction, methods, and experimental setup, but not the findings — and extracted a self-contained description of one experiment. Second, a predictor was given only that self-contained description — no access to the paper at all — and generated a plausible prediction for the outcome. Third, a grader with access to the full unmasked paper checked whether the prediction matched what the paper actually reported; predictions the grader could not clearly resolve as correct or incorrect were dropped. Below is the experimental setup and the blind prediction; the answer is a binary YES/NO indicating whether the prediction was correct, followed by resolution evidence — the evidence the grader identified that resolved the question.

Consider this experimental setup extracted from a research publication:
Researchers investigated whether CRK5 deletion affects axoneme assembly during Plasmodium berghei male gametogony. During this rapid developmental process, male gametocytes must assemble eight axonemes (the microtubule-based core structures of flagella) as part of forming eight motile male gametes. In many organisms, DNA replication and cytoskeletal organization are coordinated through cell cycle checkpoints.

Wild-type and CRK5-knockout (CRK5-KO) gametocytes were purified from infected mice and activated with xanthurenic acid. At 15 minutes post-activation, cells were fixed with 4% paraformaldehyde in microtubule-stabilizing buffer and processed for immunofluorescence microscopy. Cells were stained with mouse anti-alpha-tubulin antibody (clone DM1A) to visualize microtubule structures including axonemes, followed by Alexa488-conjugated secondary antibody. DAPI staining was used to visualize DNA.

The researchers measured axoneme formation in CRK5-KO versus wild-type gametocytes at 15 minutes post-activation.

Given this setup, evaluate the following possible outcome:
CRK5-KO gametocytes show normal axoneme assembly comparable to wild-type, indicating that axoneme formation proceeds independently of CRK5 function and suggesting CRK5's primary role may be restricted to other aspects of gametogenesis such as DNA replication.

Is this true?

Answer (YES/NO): YES